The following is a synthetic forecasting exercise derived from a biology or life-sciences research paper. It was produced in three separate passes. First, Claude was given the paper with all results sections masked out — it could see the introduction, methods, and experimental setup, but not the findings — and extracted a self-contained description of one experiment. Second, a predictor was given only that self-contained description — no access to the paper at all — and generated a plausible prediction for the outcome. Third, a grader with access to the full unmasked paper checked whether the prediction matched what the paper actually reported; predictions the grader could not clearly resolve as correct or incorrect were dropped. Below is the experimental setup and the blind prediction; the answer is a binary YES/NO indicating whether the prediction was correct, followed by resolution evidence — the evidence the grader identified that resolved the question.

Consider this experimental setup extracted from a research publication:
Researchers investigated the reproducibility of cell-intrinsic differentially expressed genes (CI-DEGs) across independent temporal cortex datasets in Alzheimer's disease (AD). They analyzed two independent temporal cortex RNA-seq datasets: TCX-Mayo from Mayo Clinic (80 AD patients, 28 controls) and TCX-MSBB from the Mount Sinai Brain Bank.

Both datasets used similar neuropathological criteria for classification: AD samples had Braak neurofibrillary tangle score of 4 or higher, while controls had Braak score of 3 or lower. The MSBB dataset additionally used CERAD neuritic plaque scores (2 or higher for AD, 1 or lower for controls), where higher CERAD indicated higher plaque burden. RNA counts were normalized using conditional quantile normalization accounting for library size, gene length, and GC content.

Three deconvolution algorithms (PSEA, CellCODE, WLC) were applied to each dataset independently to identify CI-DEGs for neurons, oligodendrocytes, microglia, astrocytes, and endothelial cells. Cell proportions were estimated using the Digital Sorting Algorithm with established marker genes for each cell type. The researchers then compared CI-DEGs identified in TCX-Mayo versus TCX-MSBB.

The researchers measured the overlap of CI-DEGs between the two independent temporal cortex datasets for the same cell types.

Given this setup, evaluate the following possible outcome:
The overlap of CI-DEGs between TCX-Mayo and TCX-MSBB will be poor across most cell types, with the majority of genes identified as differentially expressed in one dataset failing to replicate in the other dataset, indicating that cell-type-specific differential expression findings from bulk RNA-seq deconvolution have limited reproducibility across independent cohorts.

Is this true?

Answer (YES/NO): YES